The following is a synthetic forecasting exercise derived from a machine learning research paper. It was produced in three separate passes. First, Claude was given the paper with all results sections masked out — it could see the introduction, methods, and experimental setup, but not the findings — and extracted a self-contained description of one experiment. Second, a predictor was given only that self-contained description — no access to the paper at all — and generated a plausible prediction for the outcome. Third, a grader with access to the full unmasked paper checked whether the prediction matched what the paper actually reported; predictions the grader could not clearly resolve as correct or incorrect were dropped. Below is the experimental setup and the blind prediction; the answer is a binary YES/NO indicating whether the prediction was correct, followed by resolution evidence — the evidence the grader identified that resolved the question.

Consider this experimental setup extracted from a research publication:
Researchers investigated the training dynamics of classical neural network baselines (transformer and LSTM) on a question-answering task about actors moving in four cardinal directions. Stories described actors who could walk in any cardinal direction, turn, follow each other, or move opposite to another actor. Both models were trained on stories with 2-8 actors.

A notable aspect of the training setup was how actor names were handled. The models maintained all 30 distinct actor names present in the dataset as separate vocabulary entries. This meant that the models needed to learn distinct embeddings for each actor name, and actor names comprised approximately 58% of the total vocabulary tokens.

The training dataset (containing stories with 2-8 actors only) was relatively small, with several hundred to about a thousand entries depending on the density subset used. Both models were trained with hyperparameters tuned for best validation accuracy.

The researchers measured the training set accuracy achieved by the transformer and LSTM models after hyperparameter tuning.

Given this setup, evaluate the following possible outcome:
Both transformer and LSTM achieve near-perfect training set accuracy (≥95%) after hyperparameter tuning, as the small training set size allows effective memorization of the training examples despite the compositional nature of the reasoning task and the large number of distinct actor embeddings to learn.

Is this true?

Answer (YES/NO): NO